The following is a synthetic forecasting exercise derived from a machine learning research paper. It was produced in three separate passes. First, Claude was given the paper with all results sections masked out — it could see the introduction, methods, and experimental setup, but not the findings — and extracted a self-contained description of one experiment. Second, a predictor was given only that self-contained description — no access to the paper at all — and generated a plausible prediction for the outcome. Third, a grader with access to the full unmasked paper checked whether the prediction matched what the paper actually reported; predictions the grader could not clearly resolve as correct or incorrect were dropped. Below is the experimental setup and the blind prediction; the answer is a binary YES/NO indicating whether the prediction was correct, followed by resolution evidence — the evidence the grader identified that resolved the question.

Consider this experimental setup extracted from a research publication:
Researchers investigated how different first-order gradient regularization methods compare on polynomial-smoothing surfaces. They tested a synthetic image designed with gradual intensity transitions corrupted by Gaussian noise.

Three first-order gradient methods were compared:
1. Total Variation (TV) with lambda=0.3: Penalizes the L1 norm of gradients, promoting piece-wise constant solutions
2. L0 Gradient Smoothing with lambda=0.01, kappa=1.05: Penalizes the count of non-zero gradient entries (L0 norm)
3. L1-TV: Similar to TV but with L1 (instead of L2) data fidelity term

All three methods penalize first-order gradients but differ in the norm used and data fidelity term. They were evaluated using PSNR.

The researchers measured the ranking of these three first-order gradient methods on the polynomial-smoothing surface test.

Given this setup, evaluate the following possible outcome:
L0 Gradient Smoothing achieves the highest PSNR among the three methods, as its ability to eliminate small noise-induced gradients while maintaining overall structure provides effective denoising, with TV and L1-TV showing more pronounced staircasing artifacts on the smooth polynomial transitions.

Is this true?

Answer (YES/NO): NO